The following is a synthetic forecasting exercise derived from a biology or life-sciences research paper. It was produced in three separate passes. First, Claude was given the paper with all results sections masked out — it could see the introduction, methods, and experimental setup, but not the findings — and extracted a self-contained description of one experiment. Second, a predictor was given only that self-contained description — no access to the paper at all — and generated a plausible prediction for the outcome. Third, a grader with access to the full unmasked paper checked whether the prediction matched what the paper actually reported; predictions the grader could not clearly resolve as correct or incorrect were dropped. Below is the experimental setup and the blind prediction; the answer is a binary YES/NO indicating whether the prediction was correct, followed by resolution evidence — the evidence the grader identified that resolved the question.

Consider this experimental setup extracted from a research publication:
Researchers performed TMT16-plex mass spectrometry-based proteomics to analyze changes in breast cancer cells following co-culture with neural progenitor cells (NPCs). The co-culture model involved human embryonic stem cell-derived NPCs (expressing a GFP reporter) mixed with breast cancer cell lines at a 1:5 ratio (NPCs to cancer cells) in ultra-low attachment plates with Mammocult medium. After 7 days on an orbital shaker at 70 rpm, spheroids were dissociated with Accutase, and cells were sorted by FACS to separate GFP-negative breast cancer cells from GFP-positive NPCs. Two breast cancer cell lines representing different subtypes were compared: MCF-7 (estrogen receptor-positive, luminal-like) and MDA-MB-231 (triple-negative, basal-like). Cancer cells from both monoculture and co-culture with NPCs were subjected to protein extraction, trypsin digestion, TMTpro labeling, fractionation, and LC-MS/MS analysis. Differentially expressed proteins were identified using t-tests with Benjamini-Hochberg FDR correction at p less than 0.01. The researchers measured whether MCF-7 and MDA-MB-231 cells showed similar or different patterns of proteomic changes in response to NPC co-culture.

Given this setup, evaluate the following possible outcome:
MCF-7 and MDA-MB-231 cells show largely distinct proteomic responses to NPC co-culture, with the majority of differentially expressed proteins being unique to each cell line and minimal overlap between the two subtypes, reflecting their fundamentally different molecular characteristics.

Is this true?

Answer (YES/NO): NO